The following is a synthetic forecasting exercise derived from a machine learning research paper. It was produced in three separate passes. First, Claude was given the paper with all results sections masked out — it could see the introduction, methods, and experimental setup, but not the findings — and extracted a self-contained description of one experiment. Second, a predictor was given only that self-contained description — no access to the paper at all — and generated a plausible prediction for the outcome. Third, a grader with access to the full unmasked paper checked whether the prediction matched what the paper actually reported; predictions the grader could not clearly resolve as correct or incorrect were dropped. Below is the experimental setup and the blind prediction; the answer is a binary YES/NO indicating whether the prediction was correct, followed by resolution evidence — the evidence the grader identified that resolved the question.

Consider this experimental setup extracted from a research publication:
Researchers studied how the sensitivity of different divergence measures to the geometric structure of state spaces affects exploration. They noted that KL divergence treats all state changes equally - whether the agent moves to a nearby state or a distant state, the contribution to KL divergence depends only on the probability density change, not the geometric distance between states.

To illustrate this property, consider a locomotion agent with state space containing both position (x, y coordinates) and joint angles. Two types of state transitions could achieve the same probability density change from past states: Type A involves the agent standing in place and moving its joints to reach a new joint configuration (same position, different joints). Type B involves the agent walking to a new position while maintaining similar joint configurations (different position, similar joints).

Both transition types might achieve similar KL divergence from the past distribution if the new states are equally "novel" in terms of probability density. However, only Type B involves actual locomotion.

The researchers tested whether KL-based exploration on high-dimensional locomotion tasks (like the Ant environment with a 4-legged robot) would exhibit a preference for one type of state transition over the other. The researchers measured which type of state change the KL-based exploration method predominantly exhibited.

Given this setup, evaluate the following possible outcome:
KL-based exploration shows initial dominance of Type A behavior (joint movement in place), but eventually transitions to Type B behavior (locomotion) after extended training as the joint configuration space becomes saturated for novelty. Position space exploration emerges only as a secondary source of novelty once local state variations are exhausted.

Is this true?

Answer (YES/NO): NO